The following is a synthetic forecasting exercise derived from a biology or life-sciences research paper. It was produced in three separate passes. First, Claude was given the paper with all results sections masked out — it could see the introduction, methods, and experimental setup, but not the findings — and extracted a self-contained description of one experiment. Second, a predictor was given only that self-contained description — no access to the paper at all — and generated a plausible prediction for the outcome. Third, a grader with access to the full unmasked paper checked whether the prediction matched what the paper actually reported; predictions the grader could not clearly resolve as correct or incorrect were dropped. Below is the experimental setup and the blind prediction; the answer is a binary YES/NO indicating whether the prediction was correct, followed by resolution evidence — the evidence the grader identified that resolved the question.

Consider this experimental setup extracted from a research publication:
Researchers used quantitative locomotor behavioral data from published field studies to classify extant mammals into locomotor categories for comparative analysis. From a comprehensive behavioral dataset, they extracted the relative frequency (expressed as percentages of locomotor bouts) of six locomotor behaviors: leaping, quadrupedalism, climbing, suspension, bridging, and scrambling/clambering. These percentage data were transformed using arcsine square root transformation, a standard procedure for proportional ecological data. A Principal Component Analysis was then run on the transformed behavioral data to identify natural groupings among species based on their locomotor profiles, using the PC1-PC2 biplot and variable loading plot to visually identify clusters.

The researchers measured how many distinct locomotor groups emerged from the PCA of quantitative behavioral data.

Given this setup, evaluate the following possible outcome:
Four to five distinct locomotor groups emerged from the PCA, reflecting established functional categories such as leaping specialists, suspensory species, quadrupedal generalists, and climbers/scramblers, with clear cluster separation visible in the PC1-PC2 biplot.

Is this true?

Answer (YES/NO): YES